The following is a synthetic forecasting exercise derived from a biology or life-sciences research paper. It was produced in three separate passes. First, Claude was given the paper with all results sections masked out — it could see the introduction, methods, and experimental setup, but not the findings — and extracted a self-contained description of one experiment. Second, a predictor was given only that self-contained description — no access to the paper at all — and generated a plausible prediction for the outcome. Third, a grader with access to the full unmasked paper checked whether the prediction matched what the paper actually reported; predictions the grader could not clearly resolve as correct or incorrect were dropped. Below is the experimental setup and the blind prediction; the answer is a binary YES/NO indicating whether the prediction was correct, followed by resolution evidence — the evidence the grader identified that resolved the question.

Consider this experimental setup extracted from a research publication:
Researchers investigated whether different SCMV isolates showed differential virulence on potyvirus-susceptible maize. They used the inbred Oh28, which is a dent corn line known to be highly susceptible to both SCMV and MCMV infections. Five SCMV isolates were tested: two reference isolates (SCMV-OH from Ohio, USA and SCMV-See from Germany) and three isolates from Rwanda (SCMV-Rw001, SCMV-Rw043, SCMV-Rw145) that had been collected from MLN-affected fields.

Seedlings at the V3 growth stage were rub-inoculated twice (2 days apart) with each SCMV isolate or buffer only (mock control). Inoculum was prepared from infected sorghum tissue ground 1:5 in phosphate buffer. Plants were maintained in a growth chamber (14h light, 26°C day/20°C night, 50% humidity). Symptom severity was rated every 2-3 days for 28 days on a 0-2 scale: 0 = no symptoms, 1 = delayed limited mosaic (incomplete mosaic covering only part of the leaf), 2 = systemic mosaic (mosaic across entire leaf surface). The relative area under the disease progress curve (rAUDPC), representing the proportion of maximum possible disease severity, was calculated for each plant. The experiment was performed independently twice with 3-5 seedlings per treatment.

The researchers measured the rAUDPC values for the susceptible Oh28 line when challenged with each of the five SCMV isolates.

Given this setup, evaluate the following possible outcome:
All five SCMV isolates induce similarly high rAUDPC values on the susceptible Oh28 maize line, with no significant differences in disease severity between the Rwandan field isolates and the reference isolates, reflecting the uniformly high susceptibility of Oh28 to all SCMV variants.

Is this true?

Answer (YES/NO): YES